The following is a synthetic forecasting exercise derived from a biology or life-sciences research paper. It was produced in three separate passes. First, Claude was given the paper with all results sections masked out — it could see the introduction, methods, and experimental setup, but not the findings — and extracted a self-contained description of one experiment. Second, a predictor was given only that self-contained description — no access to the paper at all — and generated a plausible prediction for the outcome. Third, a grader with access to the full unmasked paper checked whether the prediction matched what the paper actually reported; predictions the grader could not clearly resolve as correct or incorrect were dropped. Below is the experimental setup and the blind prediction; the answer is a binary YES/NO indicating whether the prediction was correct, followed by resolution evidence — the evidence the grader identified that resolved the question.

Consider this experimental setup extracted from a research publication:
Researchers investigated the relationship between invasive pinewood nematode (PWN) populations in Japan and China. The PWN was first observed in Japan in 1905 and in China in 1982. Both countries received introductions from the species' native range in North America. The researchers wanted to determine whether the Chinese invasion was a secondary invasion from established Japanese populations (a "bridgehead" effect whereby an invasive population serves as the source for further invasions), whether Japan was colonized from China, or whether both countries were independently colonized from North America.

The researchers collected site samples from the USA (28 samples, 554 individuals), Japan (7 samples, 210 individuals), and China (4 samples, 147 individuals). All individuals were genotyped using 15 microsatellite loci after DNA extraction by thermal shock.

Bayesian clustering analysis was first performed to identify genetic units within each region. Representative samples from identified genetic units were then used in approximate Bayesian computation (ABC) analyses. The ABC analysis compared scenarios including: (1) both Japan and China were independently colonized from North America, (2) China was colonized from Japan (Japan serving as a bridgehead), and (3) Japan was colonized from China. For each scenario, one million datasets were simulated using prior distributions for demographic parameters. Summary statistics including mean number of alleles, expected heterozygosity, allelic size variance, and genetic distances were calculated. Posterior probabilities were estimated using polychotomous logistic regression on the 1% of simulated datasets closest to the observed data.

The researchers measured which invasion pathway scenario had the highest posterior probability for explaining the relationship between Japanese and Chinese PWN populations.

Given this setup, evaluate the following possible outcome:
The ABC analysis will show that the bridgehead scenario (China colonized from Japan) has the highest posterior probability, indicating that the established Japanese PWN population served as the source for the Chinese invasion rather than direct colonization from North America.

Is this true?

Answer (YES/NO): NO